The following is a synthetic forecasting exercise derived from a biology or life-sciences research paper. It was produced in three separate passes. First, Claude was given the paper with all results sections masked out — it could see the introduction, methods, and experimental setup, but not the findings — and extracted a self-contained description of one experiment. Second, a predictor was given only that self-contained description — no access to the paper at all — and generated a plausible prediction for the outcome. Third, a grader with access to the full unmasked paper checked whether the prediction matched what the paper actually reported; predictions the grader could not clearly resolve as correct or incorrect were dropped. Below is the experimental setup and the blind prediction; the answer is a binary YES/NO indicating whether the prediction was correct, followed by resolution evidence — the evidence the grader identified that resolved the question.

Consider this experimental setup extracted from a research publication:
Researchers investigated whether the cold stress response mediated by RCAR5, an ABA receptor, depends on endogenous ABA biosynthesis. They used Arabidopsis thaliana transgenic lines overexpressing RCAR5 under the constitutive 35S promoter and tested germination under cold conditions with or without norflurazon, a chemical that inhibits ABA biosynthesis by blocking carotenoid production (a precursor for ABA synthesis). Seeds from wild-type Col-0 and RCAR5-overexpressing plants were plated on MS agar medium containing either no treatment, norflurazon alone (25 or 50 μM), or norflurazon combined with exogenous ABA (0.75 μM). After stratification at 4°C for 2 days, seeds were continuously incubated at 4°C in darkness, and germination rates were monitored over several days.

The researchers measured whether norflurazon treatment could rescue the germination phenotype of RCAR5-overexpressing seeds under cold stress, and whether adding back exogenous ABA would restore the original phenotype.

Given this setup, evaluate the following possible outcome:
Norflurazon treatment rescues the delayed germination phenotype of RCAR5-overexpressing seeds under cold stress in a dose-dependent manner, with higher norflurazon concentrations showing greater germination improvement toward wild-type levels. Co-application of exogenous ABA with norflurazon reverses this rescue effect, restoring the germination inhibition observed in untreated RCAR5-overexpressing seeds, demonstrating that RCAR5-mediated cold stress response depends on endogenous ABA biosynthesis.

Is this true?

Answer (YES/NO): YES